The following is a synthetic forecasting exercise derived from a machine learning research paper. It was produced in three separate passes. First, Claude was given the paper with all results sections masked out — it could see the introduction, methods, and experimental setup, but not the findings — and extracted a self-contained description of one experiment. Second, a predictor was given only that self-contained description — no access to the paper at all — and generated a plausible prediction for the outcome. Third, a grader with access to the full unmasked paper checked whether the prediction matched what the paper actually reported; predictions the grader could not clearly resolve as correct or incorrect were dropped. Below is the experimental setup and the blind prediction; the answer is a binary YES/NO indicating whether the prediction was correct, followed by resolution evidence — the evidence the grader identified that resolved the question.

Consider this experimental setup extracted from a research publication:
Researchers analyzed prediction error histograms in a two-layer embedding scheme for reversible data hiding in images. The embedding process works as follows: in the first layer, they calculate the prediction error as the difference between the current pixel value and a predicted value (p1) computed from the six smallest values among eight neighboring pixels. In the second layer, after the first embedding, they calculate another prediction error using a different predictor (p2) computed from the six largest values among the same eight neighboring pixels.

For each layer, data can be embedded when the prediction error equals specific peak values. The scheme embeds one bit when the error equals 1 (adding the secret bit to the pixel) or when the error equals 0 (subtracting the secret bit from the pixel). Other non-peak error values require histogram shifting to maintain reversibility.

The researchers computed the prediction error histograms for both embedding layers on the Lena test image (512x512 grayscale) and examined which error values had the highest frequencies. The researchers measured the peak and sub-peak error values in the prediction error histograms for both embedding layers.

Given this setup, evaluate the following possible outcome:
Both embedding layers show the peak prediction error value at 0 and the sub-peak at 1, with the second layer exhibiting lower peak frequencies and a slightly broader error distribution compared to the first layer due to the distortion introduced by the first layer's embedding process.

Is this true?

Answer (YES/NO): NO